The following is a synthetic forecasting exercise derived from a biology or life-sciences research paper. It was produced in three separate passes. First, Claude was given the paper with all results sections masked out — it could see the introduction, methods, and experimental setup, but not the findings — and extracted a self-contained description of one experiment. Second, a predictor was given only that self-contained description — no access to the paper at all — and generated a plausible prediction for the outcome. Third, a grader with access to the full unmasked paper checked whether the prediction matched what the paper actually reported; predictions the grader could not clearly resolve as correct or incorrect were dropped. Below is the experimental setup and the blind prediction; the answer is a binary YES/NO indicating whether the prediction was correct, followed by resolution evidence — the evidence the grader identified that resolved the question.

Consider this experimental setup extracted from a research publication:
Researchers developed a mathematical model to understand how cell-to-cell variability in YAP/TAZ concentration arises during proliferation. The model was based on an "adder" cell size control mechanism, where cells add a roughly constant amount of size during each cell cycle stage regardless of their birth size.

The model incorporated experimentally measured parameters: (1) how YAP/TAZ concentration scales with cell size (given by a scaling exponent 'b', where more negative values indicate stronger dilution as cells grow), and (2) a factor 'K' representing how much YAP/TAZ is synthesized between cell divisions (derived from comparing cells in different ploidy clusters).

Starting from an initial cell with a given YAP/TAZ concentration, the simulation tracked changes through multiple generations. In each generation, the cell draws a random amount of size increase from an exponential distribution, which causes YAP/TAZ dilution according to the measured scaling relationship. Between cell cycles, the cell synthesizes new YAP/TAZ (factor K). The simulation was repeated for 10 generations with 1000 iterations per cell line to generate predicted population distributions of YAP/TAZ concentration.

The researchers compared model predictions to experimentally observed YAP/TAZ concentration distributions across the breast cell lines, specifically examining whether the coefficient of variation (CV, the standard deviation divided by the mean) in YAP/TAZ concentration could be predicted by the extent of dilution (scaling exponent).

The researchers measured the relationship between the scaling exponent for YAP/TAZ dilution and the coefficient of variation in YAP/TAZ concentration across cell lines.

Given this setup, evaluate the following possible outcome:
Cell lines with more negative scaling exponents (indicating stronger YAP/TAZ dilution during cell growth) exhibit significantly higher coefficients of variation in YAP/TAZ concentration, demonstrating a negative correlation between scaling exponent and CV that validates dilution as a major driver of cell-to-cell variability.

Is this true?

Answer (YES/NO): YES